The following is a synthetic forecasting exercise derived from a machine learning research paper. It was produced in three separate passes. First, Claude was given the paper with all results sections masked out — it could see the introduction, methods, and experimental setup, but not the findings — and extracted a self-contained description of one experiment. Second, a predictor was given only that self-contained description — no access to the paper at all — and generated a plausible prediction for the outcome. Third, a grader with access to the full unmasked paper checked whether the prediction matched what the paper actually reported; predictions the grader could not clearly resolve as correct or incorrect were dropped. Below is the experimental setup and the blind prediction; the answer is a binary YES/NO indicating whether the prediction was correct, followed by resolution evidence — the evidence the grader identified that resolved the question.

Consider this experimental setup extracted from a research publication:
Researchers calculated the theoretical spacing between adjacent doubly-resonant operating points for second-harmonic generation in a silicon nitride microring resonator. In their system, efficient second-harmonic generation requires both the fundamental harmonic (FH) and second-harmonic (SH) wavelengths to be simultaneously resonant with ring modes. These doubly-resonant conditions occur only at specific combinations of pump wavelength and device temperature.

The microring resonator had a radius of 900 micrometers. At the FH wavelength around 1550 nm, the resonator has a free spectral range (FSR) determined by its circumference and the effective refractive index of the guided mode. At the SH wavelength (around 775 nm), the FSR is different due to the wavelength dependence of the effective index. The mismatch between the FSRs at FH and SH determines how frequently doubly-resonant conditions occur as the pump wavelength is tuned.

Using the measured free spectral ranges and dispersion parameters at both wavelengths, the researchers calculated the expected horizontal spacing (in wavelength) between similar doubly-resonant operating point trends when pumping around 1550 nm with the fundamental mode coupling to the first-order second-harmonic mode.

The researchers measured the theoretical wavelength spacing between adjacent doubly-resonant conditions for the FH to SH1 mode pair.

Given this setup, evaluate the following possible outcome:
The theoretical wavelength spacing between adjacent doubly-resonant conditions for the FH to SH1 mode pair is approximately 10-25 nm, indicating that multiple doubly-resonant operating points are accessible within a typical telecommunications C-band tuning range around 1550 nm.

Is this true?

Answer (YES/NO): NO